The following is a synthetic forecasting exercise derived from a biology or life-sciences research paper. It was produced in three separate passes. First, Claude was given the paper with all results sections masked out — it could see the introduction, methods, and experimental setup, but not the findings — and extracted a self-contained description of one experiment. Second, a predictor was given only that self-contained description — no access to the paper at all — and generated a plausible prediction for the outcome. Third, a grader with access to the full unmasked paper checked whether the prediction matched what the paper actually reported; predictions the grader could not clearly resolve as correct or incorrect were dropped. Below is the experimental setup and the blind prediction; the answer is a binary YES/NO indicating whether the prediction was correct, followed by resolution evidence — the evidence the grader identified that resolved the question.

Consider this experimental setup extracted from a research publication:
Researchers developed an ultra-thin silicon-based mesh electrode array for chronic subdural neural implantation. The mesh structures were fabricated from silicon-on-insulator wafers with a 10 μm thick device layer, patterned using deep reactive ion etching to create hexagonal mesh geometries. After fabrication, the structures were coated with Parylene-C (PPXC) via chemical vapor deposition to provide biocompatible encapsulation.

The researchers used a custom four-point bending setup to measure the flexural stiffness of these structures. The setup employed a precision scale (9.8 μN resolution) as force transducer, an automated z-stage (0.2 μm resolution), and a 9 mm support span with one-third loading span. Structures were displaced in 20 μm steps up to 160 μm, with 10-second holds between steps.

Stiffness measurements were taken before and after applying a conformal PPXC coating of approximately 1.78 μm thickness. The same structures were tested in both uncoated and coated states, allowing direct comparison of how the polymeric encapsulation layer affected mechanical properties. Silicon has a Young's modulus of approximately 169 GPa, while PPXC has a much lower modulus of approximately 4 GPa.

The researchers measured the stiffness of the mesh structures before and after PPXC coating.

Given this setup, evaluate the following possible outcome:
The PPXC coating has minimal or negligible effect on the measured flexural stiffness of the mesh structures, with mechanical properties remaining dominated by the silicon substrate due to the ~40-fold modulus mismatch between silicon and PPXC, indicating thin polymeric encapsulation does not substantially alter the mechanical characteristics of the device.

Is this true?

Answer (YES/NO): NO